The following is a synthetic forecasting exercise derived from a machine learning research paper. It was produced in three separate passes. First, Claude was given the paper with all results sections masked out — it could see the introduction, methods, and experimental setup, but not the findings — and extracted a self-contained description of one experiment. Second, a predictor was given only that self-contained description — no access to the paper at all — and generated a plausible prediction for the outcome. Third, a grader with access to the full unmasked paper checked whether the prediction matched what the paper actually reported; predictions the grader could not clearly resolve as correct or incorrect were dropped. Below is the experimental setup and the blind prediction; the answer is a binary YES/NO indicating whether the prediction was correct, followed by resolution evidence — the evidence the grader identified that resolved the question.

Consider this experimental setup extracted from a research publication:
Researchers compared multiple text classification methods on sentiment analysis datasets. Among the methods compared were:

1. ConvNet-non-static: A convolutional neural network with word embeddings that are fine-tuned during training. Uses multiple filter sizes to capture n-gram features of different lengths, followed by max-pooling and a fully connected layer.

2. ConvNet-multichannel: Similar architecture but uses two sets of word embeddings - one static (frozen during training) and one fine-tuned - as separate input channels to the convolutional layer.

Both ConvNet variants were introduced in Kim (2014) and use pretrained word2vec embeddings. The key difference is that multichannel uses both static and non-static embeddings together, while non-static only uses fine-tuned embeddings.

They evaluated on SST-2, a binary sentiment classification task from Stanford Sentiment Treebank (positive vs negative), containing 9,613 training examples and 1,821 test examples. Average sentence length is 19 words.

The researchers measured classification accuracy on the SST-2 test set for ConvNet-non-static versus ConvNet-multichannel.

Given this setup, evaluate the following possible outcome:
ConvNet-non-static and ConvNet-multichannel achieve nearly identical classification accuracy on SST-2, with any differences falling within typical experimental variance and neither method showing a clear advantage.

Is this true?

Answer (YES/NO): NO